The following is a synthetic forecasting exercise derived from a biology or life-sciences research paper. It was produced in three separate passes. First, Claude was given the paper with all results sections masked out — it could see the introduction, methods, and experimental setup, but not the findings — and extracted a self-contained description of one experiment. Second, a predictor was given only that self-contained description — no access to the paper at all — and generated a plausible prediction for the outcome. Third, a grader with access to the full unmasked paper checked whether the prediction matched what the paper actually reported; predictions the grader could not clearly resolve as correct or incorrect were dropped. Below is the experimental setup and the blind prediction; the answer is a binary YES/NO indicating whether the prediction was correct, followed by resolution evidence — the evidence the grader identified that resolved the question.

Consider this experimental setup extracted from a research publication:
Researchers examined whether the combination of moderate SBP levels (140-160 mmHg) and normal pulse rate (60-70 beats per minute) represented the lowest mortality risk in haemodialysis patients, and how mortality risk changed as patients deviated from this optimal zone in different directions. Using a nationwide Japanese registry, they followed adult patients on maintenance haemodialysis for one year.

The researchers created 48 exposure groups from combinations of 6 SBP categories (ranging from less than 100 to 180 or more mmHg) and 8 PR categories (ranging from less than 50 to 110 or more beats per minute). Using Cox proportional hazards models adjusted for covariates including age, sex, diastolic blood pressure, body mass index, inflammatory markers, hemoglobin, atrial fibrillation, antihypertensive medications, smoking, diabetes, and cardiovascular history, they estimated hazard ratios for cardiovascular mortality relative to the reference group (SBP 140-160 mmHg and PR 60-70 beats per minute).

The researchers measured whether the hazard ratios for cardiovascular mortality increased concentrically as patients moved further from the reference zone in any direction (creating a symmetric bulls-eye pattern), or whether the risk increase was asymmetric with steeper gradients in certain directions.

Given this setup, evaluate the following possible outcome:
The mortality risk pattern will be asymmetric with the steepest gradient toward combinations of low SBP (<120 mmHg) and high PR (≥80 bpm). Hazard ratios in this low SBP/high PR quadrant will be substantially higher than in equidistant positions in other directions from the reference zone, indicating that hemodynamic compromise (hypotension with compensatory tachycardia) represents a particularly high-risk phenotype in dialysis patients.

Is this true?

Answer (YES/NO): YES